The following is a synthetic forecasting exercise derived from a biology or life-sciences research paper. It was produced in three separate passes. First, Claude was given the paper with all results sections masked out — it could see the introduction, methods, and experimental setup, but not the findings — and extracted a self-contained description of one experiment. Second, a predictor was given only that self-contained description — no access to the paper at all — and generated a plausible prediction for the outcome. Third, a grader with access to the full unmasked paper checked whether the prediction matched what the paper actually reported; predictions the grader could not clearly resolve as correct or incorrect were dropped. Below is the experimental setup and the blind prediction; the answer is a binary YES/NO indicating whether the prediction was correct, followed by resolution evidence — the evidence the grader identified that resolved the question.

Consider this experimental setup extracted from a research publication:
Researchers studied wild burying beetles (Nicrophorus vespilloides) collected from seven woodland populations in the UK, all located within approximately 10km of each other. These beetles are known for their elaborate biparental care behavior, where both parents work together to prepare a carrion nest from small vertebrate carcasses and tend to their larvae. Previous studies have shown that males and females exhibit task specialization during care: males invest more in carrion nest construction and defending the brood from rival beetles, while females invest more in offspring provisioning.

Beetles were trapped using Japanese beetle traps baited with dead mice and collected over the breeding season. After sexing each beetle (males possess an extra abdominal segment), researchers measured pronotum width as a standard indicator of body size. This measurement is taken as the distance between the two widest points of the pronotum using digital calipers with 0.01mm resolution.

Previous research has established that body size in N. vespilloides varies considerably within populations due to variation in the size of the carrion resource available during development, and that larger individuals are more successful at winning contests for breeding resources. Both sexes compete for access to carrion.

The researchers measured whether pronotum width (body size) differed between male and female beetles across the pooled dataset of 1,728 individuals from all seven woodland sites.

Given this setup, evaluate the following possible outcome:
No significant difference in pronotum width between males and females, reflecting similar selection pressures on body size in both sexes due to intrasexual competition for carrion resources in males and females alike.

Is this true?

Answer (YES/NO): YES